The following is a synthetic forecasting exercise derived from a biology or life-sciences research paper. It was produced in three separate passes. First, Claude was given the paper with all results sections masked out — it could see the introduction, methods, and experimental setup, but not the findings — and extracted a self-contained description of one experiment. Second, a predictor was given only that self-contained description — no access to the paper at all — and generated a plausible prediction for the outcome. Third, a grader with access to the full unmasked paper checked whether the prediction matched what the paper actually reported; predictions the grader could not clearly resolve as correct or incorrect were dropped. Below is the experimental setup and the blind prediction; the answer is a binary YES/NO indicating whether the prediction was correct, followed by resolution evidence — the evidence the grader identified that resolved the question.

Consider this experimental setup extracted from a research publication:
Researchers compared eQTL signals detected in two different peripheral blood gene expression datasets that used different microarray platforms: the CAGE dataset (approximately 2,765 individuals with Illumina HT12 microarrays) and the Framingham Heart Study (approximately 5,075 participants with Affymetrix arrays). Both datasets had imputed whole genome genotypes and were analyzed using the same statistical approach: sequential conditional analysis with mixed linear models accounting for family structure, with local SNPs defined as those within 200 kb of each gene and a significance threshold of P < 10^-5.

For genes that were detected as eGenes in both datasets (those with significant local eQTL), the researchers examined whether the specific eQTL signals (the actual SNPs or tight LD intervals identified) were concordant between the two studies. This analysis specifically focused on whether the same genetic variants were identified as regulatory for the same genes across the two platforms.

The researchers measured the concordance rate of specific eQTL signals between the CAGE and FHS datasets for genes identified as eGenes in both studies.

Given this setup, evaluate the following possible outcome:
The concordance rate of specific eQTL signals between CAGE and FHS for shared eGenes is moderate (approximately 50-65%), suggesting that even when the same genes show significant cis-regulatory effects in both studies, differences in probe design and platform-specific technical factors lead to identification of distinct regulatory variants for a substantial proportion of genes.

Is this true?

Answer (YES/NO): NO